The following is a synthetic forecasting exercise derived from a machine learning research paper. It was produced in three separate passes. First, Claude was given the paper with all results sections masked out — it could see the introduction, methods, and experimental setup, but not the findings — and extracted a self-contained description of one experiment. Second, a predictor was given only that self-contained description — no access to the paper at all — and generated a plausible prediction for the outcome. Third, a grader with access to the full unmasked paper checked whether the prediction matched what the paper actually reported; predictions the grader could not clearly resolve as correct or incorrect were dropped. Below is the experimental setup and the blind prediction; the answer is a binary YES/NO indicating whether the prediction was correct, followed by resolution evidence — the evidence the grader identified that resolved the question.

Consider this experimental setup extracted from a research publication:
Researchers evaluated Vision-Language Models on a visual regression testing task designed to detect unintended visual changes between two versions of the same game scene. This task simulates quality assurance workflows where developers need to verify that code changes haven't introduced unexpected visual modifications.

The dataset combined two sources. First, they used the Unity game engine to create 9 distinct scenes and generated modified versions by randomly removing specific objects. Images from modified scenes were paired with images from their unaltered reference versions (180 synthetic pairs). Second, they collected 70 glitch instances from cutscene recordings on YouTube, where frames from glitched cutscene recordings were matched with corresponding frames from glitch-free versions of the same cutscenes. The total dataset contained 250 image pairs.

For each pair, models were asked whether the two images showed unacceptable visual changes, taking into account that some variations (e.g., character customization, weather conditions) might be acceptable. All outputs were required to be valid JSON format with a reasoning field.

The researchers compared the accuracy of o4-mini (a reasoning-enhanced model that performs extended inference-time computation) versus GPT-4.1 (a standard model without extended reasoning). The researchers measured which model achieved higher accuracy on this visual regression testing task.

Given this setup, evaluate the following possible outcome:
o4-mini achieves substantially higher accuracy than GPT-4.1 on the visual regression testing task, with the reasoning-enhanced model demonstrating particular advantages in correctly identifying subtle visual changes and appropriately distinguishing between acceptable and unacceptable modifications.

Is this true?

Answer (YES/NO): NO